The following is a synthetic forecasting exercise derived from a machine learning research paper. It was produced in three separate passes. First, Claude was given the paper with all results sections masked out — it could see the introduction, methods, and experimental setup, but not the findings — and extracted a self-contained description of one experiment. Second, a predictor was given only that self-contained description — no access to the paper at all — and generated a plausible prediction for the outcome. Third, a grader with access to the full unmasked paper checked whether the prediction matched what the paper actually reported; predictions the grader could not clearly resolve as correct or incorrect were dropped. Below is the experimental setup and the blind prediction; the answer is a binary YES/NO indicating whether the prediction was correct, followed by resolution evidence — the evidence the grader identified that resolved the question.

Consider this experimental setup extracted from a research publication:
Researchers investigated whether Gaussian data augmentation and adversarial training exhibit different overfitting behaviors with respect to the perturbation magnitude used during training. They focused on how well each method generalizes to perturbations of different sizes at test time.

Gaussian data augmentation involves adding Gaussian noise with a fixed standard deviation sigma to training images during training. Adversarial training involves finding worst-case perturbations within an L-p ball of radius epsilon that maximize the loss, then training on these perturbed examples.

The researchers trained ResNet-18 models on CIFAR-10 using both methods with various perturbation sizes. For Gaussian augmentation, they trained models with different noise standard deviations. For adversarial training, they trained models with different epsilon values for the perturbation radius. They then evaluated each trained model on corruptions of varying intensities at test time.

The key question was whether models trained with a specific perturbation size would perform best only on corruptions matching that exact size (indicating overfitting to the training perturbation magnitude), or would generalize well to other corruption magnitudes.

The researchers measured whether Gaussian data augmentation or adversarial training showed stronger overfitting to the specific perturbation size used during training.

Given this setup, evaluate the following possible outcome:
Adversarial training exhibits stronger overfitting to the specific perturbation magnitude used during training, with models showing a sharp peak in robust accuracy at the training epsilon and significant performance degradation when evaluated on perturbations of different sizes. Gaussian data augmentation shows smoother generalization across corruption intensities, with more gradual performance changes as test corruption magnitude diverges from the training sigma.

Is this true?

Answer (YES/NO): NO